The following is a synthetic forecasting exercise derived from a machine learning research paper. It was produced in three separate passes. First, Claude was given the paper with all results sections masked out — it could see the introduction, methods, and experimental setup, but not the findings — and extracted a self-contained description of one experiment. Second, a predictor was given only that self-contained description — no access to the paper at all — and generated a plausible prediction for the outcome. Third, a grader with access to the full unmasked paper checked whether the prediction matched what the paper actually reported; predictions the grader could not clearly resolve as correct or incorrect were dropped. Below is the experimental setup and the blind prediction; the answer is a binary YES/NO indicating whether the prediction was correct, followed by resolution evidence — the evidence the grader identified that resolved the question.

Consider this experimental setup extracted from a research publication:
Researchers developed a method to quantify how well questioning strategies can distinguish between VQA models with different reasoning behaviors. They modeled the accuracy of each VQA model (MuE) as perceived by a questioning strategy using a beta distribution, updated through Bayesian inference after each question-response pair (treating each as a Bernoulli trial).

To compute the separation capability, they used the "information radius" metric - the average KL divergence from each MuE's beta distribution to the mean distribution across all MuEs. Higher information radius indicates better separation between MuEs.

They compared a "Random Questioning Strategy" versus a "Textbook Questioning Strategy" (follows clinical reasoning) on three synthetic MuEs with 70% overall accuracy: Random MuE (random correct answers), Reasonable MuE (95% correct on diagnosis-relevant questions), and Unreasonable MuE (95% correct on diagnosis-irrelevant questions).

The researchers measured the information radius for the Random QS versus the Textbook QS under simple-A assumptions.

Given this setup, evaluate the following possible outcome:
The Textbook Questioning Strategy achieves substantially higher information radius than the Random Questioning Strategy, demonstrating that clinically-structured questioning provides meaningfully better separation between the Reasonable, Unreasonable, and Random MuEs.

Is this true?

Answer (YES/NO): YES